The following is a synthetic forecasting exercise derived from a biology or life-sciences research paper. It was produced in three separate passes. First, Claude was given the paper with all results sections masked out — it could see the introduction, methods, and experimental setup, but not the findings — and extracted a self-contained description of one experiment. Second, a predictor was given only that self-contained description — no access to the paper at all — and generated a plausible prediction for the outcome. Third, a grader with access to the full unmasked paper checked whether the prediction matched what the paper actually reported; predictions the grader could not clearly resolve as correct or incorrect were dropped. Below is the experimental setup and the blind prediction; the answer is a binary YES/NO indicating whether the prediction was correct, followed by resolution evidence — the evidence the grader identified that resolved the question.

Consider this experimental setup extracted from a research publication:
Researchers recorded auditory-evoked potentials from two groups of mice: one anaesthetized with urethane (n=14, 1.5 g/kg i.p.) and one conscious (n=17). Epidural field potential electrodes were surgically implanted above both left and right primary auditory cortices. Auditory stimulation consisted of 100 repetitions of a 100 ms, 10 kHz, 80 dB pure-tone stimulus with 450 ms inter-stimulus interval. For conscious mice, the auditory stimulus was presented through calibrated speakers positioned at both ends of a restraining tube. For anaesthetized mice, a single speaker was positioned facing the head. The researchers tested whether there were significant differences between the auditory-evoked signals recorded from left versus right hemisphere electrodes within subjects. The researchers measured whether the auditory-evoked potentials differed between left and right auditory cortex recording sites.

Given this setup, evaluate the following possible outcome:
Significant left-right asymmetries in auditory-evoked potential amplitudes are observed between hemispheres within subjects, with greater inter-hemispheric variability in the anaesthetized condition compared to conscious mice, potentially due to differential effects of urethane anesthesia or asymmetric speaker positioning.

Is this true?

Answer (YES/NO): NO